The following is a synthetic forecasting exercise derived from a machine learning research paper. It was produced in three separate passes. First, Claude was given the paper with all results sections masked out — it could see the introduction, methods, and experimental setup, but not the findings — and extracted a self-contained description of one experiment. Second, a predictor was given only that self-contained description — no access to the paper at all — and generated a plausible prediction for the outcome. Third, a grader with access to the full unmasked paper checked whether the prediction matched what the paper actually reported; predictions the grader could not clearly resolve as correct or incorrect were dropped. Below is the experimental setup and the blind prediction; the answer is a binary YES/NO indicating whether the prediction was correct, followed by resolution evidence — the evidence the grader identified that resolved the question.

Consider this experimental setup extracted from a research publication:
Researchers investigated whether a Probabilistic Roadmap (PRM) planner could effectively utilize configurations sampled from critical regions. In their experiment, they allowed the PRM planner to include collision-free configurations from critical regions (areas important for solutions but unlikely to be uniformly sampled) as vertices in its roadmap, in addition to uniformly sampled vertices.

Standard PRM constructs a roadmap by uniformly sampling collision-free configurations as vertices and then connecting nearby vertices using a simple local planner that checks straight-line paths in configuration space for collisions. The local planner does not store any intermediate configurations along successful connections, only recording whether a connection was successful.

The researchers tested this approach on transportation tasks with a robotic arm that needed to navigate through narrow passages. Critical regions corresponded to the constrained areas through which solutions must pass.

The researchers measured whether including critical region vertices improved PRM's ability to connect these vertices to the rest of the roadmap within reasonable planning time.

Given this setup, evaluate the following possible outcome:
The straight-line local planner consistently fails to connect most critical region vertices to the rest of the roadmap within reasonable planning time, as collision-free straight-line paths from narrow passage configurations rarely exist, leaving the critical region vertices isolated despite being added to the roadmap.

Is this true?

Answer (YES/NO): YES